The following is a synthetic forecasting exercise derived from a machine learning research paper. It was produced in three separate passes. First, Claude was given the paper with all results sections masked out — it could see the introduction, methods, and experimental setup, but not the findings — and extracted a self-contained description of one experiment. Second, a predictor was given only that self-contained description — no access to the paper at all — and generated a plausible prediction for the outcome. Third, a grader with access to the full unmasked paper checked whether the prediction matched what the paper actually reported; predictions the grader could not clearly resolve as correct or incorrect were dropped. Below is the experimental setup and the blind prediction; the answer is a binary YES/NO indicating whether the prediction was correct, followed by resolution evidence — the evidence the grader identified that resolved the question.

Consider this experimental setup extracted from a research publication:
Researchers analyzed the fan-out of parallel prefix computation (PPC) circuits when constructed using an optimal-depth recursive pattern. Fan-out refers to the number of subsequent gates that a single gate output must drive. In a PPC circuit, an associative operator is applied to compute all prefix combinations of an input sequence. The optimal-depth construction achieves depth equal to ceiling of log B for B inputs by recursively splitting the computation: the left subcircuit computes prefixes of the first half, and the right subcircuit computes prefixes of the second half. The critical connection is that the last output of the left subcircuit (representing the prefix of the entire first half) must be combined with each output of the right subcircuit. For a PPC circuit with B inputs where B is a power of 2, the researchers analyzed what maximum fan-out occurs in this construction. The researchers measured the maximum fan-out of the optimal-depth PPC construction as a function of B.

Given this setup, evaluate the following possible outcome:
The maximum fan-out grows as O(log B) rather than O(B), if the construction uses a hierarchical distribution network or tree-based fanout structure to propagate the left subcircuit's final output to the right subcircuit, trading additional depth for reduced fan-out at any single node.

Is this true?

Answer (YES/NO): NO